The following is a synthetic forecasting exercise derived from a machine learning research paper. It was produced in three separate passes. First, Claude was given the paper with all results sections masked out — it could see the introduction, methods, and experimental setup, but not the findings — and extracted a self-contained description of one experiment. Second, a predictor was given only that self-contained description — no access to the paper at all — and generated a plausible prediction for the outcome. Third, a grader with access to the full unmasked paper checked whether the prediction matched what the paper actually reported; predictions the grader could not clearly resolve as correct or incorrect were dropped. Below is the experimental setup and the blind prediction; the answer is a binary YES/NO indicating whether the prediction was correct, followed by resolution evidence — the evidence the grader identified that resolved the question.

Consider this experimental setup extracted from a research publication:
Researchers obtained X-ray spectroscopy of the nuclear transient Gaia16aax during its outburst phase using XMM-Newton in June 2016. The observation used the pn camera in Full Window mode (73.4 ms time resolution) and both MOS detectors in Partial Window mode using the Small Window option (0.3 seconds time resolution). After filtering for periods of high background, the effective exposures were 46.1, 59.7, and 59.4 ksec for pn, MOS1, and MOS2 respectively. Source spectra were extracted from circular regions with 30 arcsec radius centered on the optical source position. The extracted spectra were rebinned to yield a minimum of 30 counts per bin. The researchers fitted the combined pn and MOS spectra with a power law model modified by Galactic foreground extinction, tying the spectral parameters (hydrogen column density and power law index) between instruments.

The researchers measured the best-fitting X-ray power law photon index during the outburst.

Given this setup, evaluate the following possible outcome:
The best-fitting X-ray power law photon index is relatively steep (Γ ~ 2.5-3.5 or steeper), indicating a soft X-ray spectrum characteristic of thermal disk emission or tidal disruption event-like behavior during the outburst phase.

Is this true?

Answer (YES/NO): NO